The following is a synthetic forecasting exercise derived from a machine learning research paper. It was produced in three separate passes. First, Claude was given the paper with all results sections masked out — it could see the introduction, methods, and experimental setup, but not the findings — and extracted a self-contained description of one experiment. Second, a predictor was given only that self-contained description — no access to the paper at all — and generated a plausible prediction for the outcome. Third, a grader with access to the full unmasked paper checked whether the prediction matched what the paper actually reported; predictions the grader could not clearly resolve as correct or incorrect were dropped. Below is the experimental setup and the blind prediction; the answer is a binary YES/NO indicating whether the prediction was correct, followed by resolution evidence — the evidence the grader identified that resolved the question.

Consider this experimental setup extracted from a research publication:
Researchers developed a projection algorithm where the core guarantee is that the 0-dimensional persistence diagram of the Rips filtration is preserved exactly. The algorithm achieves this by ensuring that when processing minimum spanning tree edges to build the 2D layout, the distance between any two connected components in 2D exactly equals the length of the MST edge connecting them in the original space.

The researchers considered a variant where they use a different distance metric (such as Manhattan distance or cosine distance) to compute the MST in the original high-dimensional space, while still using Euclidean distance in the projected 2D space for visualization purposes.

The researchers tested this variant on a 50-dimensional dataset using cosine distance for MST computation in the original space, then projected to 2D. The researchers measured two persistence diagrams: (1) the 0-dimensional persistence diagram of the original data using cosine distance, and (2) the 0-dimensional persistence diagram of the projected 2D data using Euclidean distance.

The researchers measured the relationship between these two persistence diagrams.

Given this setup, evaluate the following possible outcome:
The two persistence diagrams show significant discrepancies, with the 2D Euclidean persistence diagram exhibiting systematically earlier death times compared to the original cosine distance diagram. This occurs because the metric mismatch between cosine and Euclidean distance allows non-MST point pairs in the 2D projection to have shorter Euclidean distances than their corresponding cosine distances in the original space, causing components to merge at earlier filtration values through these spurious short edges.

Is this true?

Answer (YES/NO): NO